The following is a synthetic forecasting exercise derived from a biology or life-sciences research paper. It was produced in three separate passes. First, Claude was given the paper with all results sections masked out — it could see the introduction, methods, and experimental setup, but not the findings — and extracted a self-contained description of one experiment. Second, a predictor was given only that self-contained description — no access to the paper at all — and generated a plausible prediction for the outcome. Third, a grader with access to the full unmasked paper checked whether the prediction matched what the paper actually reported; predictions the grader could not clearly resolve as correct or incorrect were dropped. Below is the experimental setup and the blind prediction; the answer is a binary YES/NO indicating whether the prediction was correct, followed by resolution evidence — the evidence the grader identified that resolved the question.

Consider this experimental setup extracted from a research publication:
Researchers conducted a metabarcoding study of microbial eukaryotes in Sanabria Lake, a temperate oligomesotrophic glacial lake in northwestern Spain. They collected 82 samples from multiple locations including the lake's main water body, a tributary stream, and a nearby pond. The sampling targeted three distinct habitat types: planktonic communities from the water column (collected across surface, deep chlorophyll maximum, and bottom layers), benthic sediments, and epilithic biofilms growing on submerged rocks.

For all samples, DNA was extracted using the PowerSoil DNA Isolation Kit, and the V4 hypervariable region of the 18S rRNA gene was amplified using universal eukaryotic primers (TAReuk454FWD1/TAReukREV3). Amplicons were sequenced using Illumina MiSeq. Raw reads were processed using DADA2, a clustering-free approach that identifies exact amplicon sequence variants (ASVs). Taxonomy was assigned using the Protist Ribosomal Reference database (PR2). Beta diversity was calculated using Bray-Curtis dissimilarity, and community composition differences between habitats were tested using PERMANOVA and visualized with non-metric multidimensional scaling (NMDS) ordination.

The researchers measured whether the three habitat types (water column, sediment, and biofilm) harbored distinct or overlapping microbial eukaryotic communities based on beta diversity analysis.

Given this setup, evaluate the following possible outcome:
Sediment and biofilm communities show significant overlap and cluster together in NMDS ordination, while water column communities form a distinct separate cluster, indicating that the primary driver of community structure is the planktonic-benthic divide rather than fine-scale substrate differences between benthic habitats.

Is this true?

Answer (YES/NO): NO